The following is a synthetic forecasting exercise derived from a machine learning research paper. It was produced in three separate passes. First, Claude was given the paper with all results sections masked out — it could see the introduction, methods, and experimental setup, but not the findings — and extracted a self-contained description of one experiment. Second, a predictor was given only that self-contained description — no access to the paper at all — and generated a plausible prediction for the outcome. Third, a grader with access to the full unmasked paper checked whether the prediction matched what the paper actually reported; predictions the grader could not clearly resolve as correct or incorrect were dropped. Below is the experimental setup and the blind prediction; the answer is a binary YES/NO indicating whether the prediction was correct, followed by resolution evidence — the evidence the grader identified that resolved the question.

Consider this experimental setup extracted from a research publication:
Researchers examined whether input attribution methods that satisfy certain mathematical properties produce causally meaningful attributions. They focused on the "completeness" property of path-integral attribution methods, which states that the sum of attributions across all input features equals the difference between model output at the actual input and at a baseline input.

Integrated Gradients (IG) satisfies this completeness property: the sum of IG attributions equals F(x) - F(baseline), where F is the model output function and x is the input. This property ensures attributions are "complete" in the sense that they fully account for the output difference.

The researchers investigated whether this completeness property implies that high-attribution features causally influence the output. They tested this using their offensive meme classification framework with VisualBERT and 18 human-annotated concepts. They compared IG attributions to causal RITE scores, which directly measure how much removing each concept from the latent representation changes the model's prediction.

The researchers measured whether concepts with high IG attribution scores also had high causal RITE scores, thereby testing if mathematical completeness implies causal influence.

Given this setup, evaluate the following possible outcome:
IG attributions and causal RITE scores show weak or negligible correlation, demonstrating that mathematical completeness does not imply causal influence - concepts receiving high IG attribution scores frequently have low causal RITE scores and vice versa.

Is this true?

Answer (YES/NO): NO